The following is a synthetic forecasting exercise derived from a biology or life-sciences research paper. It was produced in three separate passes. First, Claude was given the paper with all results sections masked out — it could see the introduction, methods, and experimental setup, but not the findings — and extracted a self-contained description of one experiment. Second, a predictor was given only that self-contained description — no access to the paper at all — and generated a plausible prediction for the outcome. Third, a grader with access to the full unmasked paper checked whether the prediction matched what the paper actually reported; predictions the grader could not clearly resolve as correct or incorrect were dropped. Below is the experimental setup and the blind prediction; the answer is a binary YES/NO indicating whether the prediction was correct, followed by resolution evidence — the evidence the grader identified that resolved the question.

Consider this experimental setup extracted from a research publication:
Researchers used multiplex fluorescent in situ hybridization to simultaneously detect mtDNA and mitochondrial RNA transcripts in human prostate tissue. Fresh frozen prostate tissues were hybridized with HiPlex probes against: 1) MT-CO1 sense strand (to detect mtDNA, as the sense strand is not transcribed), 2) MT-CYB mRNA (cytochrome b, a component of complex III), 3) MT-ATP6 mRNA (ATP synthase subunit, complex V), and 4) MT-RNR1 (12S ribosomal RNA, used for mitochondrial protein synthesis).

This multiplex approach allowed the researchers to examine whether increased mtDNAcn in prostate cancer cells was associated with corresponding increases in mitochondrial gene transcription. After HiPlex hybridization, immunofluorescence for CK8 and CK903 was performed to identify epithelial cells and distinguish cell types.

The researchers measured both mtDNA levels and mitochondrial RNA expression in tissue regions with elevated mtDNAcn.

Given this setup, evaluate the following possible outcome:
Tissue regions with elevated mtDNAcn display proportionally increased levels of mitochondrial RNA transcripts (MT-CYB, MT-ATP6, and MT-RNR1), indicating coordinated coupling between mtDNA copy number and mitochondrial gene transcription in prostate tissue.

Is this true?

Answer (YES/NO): YES